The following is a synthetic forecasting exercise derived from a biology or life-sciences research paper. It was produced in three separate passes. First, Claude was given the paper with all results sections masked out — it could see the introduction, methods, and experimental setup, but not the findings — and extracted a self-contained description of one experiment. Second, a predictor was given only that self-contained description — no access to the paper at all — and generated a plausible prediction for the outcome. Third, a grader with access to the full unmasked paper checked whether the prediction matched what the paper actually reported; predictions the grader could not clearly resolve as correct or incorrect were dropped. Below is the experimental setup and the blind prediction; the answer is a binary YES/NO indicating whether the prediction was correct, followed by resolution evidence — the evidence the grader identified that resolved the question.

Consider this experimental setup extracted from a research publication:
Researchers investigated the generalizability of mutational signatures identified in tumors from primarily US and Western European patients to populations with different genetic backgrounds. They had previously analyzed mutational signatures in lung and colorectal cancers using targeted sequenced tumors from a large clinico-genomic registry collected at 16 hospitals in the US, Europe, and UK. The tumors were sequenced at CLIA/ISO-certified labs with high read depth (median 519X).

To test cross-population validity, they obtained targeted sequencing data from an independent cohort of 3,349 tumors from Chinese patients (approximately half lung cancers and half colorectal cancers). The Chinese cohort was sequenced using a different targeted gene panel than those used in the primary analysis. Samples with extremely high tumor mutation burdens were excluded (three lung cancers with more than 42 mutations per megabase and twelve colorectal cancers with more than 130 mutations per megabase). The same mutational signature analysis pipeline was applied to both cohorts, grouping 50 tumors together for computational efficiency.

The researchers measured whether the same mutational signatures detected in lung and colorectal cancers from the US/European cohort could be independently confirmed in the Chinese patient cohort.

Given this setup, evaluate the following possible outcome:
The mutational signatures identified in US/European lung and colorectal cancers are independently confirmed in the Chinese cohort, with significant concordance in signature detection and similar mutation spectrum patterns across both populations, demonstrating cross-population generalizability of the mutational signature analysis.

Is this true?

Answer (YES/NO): YES